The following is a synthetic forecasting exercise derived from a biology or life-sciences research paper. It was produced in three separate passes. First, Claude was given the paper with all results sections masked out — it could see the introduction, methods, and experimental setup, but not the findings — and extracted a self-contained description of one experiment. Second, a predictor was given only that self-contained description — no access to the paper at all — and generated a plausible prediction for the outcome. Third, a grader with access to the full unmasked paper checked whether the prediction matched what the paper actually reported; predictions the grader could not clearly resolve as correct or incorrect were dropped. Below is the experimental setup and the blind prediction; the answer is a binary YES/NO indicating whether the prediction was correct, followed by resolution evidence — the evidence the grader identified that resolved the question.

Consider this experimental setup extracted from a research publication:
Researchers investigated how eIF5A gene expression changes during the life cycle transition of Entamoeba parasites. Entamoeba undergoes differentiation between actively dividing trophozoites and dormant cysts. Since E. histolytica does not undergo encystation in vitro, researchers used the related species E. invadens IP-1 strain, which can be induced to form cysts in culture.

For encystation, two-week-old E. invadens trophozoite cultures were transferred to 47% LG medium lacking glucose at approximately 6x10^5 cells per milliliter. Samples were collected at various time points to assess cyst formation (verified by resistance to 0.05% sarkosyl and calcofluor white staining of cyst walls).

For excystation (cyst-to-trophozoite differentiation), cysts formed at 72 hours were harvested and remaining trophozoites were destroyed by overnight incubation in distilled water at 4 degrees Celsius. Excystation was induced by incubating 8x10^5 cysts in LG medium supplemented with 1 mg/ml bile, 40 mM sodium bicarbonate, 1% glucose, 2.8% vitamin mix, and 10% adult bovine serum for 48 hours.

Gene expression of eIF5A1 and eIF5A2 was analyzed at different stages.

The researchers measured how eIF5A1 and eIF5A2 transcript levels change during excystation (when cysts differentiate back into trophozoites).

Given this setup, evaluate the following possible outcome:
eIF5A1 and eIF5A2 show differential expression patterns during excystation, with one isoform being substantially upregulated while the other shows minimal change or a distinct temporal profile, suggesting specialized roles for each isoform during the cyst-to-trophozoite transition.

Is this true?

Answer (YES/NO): YES